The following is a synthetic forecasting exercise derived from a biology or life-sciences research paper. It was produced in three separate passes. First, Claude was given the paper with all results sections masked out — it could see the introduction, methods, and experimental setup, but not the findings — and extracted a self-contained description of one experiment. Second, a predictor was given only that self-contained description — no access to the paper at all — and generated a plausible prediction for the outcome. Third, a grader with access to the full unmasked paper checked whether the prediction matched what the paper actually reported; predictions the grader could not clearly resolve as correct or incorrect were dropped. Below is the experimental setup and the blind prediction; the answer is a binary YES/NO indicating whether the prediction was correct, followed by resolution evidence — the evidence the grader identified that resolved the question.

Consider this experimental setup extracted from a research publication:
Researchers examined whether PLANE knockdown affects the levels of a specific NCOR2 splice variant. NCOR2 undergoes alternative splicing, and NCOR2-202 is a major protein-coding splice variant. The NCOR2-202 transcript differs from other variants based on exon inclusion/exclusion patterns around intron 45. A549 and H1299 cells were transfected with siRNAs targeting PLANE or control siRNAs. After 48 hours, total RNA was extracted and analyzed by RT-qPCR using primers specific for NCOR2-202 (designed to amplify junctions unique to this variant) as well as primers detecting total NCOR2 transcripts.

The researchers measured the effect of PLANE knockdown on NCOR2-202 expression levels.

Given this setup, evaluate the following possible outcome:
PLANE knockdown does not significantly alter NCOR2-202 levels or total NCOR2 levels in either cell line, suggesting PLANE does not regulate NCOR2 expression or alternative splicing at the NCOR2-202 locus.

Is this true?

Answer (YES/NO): NO